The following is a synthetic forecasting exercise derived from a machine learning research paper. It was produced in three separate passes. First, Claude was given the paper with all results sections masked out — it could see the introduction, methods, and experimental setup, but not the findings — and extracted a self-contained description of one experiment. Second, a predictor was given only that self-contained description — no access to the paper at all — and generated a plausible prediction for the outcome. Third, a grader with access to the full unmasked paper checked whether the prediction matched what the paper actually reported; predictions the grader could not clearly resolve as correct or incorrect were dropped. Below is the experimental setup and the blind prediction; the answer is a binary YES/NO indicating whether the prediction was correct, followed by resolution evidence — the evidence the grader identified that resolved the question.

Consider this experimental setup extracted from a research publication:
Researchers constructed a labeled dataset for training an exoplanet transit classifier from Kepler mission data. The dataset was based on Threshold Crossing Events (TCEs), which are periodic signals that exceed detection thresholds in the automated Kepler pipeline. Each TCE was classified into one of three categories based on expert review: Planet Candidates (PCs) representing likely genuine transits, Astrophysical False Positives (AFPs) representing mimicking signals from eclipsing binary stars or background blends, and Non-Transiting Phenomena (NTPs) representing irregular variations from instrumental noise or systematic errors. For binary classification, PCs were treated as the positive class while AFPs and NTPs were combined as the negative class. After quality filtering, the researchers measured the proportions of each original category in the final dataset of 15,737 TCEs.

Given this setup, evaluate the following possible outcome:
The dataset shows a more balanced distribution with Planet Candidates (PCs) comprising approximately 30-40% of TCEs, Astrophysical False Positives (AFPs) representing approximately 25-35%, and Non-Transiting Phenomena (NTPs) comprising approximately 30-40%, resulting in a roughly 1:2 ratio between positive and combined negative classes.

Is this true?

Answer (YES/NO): NO